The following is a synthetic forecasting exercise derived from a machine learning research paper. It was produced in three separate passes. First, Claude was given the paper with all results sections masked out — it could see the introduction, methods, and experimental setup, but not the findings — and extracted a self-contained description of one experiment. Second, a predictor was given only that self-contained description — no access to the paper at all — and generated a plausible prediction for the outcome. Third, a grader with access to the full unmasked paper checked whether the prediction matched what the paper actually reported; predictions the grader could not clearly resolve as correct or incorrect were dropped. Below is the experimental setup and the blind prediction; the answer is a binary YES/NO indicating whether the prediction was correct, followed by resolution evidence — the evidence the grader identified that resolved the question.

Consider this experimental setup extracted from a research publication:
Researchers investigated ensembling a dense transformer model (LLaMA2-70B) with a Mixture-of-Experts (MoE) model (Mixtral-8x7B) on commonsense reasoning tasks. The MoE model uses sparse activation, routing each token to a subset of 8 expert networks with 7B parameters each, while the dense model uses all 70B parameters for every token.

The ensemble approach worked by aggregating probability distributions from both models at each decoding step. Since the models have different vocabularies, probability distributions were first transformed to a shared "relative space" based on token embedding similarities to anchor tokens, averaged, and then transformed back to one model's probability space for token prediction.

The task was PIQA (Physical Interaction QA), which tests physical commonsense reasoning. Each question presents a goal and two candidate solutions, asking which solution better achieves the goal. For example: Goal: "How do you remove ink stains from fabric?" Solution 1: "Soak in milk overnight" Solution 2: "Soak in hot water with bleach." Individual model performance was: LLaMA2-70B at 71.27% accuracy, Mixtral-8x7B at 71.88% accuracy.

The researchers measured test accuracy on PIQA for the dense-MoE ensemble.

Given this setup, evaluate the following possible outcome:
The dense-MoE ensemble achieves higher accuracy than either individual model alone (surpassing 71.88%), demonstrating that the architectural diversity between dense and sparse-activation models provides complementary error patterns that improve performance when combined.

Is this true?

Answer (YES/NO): YES